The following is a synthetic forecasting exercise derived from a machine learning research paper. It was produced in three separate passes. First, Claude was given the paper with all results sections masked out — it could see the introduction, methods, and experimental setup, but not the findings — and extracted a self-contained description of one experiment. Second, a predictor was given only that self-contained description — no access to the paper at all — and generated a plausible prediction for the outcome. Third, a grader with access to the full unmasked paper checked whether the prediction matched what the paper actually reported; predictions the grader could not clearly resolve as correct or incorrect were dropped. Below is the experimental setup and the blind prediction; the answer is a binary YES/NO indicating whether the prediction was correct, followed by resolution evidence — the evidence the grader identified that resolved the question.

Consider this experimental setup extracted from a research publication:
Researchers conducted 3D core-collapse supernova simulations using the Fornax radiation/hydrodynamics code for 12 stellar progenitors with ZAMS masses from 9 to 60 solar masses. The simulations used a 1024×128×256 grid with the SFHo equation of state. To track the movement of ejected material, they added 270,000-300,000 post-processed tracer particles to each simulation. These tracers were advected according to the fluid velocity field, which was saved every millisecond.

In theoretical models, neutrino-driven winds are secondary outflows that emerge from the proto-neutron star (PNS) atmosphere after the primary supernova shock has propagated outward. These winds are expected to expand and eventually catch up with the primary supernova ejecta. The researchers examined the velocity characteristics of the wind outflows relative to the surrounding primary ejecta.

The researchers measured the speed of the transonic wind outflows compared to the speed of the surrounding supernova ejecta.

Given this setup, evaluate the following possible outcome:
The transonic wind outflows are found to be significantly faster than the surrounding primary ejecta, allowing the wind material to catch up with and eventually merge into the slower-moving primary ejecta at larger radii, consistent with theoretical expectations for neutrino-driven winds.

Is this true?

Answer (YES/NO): YES